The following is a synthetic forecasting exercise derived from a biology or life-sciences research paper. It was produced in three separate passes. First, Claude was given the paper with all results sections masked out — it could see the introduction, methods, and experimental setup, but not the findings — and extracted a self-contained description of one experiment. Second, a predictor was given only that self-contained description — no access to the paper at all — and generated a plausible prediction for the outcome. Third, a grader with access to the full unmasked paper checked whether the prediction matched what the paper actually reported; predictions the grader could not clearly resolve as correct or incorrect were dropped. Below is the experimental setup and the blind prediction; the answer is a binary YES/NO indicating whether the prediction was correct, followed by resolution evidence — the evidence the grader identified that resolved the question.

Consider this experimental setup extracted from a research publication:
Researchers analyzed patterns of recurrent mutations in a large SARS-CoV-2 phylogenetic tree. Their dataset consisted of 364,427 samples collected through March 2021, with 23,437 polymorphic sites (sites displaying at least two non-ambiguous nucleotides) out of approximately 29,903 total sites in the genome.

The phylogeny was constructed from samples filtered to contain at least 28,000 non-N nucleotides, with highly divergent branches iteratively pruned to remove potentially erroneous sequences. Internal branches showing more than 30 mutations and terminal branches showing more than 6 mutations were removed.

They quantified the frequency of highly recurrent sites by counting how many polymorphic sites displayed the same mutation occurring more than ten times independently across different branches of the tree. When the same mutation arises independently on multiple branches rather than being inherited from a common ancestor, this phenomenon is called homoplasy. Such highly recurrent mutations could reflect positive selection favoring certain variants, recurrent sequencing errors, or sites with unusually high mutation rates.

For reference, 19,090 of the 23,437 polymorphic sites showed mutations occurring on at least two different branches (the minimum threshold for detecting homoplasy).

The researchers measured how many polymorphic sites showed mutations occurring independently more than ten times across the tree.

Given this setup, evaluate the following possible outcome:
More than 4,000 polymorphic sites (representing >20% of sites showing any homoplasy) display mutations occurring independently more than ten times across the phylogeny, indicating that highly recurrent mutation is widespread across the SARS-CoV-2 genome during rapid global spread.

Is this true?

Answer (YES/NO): YES